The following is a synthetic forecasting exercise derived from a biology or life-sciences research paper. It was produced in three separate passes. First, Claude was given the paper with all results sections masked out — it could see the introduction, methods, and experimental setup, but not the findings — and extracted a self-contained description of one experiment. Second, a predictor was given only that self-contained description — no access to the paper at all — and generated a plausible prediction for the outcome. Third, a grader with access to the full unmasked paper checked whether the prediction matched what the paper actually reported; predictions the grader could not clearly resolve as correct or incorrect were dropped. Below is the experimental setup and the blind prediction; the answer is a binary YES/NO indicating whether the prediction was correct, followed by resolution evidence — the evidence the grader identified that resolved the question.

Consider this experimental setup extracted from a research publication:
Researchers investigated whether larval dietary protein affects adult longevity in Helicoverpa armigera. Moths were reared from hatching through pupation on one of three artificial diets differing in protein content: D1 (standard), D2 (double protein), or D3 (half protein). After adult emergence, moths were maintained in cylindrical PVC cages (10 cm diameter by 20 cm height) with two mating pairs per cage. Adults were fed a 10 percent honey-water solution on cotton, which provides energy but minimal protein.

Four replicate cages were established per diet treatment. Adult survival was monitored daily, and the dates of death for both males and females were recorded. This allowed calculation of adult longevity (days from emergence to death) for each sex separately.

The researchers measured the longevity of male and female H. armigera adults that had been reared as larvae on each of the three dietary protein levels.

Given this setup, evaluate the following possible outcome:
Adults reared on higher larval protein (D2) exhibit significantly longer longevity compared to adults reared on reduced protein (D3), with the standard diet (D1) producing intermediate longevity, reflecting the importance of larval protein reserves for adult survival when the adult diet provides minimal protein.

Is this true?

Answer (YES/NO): NO